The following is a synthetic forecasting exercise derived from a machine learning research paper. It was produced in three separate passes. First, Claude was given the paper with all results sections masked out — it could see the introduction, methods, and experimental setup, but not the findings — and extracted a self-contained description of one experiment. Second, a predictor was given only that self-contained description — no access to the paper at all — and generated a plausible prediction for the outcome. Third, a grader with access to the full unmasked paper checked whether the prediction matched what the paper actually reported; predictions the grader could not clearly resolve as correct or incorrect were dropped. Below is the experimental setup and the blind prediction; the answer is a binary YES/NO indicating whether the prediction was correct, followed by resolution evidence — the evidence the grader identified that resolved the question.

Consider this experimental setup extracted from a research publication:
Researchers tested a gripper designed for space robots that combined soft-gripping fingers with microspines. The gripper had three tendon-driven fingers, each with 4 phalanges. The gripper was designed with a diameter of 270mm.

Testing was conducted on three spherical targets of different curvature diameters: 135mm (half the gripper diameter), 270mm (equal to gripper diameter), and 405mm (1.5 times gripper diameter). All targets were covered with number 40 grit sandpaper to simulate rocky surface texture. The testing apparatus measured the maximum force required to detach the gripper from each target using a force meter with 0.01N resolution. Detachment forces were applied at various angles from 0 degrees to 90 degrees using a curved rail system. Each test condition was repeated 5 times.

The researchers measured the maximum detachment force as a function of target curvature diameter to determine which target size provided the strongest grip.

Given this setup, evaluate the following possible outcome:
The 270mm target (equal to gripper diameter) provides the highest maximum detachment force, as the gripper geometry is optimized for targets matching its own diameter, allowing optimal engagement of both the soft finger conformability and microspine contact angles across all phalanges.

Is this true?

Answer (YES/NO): NO